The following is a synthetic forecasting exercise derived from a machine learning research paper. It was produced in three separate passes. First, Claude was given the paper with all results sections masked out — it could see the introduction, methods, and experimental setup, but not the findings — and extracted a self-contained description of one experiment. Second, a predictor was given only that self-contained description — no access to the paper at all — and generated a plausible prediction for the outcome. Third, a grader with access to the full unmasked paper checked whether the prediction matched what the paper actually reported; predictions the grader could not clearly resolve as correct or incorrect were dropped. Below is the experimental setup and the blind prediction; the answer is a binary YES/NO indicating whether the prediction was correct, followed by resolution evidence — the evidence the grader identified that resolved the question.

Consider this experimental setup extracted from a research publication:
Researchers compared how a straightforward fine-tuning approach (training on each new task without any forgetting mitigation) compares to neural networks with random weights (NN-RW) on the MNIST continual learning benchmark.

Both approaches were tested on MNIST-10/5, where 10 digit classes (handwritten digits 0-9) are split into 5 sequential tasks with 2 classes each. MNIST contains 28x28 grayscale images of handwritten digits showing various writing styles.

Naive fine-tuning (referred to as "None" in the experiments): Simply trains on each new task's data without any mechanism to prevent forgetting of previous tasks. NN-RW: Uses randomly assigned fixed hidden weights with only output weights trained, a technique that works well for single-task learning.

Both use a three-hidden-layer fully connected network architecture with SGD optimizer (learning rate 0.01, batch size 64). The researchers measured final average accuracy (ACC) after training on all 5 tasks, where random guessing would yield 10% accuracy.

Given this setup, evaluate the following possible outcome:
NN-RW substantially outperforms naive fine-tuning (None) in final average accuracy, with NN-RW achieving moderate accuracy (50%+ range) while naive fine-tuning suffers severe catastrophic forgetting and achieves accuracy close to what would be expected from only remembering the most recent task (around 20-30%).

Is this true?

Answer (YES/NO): NO